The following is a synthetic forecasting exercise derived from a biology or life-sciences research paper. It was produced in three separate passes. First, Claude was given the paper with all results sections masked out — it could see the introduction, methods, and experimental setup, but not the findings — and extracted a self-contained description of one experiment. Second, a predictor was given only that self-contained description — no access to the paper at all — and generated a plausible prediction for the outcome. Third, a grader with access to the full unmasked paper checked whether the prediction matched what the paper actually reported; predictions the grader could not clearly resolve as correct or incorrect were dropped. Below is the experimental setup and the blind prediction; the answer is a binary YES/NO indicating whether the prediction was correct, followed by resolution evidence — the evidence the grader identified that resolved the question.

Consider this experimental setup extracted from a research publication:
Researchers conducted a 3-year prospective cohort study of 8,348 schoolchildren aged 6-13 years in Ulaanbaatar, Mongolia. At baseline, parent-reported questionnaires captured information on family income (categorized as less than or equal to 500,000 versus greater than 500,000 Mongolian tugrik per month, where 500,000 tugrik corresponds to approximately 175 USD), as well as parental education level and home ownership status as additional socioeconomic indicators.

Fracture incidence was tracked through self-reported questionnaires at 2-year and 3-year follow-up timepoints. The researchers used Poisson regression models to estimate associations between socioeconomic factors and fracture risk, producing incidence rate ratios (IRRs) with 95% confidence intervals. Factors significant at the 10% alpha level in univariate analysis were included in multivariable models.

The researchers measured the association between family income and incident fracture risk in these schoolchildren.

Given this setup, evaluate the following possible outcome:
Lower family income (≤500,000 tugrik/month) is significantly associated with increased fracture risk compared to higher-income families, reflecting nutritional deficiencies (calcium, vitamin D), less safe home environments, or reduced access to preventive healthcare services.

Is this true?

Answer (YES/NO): NO